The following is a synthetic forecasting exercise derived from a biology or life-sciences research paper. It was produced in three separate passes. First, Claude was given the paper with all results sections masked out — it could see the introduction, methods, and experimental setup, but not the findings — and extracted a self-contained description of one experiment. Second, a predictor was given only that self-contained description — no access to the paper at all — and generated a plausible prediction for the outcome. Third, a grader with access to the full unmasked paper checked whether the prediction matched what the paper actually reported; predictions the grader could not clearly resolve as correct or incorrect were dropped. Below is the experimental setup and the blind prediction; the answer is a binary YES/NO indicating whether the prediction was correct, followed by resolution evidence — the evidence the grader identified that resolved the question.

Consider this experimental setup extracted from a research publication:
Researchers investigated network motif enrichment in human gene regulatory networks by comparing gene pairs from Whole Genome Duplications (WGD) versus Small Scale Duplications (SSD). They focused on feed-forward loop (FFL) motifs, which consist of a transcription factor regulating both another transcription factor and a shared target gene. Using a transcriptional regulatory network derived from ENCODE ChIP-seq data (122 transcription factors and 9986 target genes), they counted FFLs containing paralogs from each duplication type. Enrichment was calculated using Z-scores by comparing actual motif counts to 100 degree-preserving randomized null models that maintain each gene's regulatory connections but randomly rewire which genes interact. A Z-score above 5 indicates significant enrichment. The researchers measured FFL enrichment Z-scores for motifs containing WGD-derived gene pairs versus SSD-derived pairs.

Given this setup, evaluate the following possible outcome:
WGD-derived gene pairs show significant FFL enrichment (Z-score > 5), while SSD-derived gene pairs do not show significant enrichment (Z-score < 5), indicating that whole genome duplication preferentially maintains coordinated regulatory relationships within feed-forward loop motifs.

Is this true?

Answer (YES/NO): YES